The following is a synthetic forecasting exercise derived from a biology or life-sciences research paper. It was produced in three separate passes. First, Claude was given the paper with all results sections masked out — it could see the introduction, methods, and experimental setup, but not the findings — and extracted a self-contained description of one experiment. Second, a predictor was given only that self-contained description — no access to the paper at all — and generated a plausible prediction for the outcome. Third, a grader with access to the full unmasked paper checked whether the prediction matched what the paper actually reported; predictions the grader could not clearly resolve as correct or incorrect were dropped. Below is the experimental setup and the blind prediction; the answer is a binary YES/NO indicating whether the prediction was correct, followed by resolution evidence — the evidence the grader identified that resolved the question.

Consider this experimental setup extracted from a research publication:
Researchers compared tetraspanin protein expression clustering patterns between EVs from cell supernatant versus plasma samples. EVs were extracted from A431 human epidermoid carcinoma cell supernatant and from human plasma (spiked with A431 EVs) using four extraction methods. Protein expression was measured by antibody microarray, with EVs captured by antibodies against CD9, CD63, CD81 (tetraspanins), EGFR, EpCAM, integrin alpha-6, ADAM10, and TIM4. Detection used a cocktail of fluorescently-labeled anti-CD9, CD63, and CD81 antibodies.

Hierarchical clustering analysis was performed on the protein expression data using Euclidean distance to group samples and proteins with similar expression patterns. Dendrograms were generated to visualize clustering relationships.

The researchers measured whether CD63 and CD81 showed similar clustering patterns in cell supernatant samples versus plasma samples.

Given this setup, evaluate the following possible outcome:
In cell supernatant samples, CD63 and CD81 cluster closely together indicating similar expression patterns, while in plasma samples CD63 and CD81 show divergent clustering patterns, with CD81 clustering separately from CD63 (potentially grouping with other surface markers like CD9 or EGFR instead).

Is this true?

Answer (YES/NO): YES